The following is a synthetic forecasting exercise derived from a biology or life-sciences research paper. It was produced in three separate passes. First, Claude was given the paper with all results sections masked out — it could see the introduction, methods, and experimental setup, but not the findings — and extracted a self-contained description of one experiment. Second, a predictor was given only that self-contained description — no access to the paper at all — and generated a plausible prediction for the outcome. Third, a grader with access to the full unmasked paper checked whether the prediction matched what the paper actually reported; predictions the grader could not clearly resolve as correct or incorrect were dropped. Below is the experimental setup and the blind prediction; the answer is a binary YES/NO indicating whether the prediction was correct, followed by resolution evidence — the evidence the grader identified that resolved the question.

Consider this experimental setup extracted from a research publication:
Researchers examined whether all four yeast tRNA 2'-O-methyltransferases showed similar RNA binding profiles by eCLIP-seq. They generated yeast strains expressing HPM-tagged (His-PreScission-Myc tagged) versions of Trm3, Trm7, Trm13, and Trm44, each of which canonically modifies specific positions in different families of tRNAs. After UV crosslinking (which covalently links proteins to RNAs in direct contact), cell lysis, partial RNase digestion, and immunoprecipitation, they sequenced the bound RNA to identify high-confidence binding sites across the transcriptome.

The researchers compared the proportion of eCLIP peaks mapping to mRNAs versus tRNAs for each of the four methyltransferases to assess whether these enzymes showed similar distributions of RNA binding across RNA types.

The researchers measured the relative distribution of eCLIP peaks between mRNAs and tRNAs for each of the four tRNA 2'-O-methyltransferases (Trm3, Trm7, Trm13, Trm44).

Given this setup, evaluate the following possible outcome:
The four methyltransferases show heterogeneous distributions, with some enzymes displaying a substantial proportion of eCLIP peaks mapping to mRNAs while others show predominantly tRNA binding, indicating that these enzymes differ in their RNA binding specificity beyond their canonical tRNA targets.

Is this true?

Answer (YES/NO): YES